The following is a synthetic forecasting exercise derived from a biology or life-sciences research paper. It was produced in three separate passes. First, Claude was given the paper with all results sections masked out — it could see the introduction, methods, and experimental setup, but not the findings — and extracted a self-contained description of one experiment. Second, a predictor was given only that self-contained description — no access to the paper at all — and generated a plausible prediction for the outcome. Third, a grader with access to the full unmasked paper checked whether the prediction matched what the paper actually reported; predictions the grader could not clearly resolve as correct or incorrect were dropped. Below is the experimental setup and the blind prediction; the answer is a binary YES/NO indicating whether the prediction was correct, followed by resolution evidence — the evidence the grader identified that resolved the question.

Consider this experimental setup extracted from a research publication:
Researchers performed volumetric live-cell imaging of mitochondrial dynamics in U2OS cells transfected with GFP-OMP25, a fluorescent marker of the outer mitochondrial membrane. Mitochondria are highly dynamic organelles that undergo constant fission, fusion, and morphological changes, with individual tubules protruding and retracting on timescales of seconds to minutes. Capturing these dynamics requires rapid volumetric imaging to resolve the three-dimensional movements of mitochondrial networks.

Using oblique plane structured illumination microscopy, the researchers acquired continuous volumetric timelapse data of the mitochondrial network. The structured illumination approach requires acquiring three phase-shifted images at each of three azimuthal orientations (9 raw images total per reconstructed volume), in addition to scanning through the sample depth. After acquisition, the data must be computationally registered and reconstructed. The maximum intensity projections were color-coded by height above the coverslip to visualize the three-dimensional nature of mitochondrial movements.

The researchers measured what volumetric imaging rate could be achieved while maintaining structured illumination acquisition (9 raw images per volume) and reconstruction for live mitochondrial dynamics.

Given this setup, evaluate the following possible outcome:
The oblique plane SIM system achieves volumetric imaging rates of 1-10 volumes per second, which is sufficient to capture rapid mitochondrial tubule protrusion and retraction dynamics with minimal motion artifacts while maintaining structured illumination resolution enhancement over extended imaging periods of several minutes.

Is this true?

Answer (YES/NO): NO